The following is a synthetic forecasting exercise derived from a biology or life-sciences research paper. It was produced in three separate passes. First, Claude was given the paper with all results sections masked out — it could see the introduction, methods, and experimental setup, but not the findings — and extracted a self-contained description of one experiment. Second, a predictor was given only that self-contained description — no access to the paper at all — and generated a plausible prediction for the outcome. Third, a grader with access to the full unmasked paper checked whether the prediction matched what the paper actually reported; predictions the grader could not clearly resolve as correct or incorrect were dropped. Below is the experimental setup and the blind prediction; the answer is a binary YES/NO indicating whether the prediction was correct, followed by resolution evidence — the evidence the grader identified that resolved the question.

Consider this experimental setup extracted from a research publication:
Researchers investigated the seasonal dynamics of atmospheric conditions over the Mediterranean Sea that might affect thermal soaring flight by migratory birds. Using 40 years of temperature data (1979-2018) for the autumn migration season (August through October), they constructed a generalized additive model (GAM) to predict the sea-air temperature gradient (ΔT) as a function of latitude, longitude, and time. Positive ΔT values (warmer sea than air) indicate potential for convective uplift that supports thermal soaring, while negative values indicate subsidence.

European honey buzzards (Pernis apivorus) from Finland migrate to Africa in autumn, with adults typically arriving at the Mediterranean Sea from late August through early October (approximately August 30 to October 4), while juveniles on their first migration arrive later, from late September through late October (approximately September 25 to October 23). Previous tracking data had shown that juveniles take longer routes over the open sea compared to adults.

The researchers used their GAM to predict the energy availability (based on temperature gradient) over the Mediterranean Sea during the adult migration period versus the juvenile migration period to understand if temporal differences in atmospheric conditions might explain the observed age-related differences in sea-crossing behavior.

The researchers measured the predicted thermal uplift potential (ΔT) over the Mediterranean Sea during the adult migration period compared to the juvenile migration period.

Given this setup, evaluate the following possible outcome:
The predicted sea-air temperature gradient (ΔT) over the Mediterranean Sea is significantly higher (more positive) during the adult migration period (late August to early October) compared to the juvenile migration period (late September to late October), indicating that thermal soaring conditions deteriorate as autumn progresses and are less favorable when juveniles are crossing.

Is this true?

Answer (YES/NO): NO